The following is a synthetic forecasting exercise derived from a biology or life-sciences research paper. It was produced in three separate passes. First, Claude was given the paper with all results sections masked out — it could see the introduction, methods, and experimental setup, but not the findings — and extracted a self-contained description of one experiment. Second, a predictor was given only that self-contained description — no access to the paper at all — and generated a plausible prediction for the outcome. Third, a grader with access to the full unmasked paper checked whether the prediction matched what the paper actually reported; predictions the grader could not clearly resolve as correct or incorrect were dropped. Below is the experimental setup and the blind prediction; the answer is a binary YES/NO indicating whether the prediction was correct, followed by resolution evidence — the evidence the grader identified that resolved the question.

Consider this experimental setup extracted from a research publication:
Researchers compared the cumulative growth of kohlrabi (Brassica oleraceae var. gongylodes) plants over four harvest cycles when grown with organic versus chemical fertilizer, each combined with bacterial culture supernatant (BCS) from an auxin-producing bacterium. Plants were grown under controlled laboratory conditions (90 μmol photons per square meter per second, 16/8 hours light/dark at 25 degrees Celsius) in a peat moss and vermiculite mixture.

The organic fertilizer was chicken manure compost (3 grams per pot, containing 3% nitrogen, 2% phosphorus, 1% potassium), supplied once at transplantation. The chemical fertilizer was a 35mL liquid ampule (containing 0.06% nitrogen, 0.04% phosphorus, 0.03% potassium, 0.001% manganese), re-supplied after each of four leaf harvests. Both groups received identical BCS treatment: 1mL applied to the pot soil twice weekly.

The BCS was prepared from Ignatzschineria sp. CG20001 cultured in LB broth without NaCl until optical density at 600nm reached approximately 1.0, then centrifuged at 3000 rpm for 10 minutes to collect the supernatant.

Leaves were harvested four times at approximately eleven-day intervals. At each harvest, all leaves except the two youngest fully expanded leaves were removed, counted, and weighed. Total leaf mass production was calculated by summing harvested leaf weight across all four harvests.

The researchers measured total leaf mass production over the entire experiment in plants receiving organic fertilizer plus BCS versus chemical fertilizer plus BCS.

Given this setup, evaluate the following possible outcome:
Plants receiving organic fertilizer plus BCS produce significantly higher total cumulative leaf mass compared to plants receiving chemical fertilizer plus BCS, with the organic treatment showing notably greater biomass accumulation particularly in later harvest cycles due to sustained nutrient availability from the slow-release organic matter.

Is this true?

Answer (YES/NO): NO